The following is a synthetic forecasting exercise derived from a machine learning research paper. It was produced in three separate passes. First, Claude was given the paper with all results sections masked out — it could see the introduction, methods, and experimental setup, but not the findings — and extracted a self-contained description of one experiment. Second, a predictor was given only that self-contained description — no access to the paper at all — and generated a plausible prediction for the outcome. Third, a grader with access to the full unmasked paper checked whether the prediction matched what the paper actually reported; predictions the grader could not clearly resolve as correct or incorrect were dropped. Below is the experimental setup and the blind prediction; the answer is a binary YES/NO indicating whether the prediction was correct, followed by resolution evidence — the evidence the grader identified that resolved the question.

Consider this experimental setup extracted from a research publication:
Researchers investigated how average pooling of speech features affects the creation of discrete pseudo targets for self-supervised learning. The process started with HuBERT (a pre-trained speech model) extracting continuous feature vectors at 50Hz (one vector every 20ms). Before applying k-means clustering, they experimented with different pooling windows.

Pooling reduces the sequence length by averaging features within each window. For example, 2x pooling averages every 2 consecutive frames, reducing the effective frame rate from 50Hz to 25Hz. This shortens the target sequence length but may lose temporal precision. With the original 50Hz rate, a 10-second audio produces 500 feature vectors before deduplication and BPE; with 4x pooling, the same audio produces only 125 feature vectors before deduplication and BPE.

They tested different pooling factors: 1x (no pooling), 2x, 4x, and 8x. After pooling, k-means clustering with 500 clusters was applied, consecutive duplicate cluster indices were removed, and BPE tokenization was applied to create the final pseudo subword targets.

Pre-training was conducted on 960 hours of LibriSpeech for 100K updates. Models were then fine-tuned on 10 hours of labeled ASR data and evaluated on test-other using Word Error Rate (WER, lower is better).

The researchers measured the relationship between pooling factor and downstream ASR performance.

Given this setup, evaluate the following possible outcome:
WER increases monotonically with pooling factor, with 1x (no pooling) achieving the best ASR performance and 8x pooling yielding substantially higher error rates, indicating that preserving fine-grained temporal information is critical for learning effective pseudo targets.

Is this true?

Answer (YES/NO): NO